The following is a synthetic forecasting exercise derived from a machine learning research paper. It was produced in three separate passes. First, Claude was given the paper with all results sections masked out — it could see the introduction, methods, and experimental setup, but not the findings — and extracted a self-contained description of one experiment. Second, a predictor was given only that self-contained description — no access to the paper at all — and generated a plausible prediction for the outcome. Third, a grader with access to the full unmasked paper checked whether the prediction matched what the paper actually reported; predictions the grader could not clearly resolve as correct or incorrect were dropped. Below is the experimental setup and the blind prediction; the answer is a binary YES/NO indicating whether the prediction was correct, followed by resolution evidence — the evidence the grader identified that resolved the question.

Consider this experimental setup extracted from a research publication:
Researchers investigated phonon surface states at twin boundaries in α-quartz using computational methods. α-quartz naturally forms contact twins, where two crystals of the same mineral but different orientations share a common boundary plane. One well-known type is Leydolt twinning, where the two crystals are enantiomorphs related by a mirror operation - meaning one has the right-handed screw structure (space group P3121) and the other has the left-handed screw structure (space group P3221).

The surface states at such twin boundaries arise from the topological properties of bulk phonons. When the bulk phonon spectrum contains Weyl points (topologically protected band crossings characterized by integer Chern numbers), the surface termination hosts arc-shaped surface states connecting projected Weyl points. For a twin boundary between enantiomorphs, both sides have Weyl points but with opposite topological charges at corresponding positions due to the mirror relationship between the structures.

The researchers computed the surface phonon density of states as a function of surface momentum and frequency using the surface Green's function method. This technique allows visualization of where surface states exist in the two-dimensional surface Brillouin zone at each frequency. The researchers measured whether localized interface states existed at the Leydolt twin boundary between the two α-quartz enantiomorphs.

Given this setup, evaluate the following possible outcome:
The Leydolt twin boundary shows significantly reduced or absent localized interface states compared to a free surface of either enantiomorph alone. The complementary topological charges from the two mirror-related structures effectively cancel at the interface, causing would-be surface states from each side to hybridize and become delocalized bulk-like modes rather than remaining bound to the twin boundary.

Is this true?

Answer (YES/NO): NO